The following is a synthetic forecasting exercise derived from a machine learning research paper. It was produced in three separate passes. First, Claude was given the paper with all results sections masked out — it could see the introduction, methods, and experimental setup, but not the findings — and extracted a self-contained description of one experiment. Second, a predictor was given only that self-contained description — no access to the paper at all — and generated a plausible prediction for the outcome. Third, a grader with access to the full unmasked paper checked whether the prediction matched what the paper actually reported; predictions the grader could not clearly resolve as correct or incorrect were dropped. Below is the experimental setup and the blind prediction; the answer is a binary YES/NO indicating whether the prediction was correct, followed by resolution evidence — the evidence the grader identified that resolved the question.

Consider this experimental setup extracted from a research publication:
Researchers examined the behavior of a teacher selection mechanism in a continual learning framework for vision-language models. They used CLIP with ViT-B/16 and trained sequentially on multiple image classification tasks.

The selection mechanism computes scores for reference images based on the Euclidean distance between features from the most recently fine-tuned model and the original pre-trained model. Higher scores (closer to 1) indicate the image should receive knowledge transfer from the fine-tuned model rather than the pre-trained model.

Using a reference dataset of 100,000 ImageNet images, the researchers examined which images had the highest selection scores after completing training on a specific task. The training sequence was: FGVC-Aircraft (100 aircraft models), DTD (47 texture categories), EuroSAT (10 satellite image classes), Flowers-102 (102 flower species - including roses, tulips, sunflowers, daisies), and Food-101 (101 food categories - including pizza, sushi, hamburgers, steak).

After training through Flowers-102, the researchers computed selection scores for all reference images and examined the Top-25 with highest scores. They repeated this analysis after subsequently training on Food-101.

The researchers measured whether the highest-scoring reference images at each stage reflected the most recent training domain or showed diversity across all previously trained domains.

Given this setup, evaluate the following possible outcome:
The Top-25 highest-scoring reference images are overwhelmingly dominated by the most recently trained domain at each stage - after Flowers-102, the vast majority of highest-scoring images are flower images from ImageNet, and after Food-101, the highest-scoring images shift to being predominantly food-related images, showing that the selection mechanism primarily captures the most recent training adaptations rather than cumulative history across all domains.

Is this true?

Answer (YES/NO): NO